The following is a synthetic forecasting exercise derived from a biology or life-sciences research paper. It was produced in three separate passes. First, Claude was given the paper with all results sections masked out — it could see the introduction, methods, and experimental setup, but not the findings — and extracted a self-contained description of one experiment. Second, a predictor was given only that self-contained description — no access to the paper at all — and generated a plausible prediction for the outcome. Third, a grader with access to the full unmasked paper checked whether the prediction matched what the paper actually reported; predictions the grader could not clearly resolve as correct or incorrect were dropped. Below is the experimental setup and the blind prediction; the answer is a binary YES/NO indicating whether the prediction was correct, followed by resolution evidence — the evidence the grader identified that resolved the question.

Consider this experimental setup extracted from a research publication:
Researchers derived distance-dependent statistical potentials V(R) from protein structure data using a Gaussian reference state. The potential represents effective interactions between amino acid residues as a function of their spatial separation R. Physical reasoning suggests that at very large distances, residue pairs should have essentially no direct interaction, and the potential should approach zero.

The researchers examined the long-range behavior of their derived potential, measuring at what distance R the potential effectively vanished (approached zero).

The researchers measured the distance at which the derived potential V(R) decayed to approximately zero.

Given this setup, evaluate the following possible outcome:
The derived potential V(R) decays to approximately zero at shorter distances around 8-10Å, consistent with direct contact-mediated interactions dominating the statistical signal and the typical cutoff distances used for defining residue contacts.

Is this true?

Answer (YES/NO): NO